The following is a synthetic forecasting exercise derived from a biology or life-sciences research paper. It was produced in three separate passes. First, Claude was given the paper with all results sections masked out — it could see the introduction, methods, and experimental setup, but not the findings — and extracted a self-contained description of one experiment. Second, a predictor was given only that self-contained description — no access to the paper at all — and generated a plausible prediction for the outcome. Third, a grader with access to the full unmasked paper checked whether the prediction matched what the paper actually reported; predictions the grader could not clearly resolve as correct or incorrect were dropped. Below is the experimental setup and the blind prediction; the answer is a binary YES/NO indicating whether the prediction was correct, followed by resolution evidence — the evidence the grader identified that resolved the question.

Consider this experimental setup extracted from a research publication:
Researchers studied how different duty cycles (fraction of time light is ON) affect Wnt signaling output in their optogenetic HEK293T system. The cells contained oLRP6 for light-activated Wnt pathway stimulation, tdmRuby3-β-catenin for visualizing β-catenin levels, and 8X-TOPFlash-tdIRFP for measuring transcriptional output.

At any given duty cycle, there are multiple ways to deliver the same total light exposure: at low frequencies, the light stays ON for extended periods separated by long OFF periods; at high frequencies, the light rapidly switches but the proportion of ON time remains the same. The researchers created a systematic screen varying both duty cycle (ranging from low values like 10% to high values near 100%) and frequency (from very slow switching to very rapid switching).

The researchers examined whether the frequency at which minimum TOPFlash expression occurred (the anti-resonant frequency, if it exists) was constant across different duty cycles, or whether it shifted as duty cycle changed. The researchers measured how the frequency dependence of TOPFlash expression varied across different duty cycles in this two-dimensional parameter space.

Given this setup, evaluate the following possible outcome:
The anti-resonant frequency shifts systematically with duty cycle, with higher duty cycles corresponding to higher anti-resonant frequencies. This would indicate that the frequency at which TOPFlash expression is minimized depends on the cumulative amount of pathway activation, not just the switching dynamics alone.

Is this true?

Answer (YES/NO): NO